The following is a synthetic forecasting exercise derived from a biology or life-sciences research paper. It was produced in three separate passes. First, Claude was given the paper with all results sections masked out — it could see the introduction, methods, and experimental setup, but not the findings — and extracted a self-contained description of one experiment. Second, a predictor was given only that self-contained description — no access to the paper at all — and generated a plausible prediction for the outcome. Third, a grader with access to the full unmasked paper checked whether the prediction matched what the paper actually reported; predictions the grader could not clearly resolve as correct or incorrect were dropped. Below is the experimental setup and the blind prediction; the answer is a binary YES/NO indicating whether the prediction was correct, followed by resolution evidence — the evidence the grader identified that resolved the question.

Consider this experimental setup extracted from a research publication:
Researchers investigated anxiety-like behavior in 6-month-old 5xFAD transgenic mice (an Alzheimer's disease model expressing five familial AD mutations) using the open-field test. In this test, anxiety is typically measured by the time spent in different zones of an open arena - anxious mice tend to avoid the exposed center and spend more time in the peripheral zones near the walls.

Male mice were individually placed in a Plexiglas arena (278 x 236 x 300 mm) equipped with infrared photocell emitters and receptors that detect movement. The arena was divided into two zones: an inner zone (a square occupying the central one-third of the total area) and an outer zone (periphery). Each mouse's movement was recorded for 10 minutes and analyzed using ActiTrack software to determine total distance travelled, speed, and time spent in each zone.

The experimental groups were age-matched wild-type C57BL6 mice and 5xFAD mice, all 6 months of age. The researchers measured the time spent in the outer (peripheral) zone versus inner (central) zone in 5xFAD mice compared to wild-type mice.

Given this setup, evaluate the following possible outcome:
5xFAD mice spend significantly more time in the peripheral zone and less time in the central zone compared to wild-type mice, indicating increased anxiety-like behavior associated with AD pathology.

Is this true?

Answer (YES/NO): NO